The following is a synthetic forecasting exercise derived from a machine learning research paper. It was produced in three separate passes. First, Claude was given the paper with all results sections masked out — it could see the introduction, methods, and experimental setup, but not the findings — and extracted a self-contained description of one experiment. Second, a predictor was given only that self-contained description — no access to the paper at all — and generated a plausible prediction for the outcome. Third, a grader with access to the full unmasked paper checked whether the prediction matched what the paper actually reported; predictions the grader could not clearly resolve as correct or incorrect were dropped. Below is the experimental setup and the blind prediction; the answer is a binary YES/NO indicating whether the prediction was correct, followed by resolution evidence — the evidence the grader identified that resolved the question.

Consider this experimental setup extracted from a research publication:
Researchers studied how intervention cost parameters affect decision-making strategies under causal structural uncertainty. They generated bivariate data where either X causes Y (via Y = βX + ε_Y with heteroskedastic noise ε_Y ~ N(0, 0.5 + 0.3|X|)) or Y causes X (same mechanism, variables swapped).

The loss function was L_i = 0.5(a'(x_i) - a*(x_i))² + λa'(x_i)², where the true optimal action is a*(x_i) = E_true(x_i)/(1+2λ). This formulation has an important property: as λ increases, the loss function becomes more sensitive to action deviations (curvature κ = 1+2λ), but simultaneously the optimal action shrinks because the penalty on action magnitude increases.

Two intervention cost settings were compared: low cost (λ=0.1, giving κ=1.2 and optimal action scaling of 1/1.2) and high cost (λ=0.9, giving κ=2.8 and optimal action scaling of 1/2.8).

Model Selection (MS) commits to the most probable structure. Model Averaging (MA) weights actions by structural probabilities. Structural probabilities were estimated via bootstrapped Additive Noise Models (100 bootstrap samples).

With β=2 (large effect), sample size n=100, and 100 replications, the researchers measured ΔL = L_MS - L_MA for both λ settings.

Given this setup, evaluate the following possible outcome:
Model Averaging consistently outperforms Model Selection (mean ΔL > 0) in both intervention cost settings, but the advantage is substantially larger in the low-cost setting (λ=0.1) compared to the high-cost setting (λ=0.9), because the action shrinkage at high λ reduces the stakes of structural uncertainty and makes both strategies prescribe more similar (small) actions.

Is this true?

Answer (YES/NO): YES